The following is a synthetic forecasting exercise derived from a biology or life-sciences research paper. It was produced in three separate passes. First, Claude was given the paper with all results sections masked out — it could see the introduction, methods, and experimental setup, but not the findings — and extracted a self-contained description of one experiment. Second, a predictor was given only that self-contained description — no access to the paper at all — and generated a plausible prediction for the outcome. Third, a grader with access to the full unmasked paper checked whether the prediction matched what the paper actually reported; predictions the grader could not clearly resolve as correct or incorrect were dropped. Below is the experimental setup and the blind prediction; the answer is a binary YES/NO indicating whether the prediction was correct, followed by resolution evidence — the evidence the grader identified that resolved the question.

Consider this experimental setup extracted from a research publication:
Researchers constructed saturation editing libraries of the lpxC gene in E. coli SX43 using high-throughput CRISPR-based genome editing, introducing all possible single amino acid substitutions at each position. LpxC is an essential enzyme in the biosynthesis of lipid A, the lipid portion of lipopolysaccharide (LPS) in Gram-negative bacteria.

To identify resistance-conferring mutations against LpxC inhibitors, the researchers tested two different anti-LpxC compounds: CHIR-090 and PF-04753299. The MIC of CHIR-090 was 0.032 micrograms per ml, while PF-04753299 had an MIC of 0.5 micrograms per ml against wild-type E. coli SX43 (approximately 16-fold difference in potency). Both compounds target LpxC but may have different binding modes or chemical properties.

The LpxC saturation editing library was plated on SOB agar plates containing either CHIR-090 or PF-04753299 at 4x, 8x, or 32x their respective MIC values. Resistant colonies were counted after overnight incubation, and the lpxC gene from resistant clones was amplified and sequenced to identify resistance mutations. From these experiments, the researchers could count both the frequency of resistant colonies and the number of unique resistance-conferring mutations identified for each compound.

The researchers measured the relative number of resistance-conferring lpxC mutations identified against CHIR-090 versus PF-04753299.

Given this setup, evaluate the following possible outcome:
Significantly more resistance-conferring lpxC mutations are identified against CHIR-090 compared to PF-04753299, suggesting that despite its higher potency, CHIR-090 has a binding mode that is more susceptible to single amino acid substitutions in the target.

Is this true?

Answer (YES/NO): YES